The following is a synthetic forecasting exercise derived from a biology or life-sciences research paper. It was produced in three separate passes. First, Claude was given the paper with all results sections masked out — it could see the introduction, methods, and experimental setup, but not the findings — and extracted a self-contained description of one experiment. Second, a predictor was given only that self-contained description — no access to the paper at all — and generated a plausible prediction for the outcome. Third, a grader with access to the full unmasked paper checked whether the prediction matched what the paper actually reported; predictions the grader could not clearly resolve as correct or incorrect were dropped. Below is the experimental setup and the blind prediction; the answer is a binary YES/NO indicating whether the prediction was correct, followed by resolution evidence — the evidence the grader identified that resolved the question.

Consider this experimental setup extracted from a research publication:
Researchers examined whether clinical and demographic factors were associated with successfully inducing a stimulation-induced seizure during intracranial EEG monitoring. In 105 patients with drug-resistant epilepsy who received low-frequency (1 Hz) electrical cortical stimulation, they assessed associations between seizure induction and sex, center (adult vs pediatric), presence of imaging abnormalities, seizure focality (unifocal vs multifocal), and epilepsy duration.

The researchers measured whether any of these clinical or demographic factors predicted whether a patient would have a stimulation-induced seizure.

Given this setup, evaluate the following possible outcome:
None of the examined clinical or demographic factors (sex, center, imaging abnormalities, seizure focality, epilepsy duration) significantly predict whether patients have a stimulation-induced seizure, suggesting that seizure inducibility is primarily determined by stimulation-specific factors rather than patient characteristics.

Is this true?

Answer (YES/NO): NO